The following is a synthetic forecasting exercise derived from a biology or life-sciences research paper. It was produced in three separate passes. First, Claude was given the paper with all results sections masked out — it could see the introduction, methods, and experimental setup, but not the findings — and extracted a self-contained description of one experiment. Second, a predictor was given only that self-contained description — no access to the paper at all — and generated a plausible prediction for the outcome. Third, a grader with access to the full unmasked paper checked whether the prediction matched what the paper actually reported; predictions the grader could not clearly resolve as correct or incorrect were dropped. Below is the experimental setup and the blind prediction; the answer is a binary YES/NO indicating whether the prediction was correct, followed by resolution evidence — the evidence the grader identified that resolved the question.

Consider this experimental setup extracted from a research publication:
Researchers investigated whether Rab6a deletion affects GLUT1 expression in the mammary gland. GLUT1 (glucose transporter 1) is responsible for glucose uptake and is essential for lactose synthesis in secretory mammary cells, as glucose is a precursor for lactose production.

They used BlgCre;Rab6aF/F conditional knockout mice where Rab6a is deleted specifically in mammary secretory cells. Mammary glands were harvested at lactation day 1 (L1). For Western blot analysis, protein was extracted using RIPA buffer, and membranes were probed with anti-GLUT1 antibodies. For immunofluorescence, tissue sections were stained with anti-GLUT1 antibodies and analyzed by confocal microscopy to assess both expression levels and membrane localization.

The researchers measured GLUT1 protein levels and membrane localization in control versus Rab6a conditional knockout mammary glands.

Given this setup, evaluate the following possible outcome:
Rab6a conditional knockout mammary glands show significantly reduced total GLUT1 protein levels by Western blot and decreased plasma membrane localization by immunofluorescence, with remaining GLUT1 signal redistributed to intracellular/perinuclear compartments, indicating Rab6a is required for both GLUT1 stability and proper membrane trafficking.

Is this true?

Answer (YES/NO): YES